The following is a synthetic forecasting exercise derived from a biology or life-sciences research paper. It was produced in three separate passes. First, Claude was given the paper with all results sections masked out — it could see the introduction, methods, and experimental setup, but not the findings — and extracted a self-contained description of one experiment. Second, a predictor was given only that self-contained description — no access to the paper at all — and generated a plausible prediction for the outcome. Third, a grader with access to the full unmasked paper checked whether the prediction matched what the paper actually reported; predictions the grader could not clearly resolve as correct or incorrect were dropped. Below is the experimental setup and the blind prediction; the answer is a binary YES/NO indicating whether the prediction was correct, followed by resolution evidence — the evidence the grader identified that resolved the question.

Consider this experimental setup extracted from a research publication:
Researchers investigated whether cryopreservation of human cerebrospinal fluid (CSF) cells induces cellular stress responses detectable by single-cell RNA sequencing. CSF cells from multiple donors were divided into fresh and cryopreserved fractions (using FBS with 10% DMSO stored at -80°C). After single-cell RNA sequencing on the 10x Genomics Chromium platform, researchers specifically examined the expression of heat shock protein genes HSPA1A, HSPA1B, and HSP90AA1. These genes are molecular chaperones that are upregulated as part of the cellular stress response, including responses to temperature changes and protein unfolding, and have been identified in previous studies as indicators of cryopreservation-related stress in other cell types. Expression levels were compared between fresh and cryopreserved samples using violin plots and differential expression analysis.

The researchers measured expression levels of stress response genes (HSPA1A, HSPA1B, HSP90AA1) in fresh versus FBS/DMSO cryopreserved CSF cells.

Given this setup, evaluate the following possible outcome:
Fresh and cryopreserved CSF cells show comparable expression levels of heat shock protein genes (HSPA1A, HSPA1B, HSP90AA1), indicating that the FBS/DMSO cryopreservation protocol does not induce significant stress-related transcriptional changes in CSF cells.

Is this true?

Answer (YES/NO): YES